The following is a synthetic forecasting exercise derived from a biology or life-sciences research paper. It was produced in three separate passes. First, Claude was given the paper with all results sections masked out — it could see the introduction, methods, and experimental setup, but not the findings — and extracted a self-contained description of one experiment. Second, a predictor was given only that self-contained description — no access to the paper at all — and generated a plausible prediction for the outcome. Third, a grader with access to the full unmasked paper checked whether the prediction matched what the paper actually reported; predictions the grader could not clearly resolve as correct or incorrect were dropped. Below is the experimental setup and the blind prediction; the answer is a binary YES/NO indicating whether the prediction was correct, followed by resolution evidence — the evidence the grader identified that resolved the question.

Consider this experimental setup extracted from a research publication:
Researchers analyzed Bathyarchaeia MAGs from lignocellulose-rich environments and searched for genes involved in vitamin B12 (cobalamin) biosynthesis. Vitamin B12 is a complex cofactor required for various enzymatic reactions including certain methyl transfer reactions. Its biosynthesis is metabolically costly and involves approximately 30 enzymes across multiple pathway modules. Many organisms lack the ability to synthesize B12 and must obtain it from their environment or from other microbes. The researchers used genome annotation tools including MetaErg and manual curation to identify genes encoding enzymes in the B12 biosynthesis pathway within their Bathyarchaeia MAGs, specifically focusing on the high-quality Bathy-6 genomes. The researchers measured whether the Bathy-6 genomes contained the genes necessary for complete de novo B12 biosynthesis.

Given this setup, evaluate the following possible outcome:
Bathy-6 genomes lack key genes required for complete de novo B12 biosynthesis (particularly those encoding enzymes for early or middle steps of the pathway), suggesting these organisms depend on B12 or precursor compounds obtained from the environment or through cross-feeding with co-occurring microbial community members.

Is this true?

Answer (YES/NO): NO